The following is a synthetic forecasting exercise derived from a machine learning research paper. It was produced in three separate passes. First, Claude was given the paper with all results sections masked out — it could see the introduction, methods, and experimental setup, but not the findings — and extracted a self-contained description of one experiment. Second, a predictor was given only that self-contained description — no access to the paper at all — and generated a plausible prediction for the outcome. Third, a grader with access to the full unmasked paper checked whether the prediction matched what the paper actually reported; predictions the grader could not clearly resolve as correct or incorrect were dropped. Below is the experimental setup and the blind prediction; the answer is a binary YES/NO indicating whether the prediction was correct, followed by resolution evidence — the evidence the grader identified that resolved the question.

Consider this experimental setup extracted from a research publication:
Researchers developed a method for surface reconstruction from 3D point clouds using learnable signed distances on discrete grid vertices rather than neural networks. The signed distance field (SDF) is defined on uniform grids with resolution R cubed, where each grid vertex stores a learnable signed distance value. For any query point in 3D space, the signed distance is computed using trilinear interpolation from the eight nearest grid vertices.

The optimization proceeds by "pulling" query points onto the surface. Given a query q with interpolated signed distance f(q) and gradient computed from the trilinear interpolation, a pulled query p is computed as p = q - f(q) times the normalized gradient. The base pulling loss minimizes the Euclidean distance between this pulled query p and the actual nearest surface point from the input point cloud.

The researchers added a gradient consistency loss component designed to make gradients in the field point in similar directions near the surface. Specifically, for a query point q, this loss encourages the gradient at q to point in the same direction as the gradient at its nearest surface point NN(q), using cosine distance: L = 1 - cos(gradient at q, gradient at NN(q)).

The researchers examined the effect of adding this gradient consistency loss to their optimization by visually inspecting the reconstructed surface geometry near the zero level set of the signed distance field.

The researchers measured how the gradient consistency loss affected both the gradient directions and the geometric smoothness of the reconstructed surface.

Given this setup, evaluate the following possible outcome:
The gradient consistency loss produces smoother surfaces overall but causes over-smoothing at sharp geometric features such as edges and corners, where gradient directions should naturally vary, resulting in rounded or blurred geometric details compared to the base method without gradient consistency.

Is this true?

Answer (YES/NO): NO